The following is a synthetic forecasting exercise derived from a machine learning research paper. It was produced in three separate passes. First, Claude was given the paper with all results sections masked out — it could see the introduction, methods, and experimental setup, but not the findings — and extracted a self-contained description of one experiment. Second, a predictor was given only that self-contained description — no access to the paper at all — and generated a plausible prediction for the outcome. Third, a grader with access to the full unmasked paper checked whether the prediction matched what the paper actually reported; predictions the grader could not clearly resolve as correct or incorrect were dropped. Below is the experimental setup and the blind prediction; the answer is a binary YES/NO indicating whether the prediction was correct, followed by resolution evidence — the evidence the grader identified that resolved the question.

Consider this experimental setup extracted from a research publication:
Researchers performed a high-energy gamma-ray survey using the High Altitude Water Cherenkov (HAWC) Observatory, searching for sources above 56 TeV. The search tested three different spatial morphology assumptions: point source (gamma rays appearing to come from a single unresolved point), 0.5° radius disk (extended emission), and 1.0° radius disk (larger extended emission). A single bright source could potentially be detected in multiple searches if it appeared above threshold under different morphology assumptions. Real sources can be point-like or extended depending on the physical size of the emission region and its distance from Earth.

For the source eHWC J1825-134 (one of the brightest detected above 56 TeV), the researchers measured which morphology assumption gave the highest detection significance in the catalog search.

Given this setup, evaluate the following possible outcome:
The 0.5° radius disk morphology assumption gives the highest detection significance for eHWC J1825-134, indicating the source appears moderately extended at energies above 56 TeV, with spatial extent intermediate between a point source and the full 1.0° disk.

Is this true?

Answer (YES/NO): YES